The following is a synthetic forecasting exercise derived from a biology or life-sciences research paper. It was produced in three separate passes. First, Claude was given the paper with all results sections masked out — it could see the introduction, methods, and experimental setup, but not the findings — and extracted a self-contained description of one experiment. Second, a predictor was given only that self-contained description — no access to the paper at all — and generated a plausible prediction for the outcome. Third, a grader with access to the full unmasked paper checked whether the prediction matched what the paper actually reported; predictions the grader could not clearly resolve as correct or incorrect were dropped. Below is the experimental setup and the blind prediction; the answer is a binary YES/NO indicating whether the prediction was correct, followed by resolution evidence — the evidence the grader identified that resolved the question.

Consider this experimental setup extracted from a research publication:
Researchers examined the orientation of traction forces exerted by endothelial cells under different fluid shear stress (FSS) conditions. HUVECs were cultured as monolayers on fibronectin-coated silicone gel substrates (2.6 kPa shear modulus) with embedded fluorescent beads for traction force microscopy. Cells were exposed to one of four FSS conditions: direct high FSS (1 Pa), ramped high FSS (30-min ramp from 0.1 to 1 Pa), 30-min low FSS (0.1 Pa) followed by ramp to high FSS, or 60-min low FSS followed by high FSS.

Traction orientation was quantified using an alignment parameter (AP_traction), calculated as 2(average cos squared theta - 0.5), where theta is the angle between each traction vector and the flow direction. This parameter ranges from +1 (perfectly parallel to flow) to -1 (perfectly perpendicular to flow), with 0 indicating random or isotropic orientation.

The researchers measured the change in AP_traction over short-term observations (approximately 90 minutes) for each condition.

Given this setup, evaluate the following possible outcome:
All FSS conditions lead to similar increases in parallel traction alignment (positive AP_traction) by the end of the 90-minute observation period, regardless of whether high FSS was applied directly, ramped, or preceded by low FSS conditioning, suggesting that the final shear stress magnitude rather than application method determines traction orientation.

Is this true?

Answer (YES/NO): NO